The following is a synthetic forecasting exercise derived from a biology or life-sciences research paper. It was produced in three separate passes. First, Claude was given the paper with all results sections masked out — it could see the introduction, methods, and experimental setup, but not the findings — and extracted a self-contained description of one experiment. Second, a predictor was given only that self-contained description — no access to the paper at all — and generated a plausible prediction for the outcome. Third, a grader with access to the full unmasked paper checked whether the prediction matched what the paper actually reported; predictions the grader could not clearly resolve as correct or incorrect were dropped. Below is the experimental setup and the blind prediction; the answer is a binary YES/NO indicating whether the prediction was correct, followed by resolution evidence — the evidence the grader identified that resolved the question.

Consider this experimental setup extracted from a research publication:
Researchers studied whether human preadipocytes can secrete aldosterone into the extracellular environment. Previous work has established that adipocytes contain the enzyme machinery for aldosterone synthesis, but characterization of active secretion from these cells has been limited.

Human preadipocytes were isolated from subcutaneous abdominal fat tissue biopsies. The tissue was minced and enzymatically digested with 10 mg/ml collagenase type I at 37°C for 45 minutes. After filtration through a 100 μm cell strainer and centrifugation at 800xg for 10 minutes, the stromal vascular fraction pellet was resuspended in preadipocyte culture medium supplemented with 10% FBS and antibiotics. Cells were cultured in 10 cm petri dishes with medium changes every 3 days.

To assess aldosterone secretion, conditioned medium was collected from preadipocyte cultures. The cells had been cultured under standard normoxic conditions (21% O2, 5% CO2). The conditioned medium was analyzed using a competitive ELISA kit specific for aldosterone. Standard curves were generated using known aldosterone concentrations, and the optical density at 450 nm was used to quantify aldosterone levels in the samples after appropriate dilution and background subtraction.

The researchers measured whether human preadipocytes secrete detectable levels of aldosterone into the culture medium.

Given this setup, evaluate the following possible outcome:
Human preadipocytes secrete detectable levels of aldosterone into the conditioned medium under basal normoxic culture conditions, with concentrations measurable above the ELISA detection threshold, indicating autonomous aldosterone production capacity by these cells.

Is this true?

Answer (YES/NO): YES